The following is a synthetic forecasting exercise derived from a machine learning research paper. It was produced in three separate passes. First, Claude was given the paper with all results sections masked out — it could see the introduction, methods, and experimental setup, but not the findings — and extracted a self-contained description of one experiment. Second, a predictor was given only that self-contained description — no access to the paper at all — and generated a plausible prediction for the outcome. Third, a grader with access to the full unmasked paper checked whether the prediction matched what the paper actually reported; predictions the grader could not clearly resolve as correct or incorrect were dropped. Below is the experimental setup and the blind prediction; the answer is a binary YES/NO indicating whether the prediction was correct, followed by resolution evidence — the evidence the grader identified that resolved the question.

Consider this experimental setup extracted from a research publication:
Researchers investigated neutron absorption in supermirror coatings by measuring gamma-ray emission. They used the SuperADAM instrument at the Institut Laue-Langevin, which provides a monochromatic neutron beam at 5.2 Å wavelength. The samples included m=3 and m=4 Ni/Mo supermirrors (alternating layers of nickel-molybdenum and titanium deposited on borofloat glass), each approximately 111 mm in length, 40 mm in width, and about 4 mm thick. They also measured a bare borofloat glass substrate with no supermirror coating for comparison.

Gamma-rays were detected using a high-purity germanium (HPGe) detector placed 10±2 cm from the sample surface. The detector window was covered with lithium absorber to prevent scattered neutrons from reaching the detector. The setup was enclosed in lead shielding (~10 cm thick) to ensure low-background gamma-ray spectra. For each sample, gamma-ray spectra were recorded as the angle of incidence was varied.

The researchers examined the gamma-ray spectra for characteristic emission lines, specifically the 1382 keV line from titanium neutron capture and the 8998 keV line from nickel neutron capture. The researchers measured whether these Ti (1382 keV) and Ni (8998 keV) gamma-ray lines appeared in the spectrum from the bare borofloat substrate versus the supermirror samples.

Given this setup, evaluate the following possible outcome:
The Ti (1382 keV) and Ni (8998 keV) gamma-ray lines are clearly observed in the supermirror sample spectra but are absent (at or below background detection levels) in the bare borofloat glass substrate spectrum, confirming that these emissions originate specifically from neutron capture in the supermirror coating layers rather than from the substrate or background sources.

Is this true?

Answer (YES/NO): YES